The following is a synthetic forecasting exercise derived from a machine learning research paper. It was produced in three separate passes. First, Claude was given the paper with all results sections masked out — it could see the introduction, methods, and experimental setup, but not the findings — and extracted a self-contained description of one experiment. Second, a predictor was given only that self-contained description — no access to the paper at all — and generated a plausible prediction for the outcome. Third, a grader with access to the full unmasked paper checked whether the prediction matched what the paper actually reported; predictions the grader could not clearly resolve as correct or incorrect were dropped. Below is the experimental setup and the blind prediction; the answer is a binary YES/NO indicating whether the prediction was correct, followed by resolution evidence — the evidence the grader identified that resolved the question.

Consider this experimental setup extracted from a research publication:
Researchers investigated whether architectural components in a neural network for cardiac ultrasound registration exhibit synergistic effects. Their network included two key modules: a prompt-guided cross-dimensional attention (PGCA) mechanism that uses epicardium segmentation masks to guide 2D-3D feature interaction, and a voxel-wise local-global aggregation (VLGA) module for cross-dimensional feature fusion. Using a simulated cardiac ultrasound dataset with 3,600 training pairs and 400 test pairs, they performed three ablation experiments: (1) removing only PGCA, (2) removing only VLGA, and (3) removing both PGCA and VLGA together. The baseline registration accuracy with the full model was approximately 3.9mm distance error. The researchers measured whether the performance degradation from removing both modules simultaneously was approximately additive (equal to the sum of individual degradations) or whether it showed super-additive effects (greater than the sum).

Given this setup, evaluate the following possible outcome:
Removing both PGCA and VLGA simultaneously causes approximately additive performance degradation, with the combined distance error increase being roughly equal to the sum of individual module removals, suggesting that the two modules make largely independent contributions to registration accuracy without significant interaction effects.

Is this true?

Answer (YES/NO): NO